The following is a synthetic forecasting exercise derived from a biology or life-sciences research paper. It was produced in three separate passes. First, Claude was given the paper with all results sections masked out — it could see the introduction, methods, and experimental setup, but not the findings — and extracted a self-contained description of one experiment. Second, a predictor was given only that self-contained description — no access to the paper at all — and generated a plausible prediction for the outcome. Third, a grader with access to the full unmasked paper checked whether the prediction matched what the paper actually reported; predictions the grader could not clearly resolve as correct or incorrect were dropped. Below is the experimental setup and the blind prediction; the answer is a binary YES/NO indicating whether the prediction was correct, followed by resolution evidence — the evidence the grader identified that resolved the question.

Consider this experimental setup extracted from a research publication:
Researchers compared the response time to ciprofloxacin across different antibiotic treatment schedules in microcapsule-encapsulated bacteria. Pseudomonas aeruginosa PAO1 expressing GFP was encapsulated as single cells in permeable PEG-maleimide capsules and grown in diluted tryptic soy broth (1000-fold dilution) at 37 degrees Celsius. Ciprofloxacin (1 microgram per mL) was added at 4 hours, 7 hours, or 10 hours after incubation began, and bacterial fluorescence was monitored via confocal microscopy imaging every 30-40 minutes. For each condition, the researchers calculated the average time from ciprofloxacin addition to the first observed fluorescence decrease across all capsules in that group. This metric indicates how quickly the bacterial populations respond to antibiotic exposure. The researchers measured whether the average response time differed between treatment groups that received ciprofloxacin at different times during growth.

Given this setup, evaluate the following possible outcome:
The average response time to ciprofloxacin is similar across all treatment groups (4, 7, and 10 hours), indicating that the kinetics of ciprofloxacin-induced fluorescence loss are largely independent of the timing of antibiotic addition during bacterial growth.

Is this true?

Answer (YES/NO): NO